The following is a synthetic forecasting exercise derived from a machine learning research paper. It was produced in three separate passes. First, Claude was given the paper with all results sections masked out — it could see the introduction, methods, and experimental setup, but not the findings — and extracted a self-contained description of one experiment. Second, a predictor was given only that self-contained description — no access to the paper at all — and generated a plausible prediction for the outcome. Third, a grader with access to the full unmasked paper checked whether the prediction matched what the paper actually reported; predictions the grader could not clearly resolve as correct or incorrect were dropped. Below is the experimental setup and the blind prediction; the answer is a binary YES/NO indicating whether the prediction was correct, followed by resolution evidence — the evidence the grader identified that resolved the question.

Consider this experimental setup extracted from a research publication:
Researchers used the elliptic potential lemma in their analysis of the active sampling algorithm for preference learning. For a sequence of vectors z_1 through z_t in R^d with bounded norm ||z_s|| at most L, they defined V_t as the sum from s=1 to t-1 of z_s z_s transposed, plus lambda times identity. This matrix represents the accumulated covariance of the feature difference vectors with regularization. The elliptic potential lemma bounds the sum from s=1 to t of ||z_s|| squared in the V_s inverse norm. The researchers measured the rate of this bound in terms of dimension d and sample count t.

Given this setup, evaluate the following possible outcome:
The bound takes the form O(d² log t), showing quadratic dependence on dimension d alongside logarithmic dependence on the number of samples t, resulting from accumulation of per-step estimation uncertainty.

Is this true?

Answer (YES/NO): NO